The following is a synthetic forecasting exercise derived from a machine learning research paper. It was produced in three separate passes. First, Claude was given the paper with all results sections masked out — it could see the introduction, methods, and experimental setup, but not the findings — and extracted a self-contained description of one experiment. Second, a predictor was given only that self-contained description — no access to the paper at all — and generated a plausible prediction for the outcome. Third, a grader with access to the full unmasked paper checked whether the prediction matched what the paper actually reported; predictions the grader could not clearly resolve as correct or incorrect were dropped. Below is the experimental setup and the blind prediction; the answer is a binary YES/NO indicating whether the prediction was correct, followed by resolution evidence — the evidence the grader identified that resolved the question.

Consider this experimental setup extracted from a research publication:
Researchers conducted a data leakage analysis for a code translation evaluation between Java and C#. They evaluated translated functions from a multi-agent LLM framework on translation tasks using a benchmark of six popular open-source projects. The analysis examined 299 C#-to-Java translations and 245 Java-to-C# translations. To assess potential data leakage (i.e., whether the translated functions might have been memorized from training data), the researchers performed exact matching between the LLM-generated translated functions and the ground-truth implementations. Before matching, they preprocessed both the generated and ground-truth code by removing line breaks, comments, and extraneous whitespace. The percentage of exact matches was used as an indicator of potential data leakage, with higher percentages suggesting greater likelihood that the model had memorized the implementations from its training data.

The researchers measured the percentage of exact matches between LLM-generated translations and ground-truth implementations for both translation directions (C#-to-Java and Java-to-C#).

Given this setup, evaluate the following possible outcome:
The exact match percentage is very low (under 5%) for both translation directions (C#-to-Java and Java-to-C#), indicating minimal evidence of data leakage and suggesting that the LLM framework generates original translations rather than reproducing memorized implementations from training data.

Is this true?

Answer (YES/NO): NO